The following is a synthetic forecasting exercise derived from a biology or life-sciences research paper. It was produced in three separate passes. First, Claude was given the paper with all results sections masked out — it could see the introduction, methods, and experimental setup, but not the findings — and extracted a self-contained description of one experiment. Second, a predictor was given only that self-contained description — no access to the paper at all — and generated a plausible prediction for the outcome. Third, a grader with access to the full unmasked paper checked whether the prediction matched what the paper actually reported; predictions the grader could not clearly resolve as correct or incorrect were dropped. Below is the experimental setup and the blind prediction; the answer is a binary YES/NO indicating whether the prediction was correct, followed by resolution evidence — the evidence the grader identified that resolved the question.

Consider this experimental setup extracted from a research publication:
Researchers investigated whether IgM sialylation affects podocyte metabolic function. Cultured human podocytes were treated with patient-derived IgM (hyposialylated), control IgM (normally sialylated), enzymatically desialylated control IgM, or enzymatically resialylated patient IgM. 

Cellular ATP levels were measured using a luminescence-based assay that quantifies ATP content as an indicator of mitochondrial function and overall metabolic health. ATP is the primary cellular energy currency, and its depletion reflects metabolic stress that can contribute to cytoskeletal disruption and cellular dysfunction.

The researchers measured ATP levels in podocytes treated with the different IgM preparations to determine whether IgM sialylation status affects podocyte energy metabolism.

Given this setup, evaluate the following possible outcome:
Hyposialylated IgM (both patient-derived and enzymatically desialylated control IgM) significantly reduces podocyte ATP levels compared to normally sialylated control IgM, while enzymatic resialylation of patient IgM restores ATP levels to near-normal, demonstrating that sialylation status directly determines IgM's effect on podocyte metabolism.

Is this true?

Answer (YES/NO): NO